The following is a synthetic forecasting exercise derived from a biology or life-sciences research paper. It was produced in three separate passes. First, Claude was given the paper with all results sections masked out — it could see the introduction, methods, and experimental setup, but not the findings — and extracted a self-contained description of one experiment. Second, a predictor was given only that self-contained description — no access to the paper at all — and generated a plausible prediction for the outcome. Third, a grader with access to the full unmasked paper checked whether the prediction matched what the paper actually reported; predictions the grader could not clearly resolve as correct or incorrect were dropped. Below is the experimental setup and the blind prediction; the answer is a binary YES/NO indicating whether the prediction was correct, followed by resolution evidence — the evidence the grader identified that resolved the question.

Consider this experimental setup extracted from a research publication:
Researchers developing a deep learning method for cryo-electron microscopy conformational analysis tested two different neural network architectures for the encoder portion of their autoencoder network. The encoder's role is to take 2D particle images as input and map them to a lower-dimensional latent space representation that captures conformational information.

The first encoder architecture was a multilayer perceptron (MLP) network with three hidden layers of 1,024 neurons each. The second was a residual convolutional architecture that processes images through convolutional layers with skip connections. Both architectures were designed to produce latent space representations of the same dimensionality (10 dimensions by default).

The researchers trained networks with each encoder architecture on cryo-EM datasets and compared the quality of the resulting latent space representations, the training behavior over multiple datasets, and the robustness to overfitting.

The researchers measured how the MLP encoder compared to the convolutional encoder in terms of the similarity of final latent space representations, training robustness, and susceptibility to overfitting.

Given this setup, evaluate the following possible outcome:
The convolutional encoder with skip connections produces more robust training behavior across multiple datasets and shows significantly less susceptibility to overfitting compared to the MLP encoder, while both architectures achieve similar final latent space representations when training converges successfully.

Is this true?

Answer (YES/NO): YES